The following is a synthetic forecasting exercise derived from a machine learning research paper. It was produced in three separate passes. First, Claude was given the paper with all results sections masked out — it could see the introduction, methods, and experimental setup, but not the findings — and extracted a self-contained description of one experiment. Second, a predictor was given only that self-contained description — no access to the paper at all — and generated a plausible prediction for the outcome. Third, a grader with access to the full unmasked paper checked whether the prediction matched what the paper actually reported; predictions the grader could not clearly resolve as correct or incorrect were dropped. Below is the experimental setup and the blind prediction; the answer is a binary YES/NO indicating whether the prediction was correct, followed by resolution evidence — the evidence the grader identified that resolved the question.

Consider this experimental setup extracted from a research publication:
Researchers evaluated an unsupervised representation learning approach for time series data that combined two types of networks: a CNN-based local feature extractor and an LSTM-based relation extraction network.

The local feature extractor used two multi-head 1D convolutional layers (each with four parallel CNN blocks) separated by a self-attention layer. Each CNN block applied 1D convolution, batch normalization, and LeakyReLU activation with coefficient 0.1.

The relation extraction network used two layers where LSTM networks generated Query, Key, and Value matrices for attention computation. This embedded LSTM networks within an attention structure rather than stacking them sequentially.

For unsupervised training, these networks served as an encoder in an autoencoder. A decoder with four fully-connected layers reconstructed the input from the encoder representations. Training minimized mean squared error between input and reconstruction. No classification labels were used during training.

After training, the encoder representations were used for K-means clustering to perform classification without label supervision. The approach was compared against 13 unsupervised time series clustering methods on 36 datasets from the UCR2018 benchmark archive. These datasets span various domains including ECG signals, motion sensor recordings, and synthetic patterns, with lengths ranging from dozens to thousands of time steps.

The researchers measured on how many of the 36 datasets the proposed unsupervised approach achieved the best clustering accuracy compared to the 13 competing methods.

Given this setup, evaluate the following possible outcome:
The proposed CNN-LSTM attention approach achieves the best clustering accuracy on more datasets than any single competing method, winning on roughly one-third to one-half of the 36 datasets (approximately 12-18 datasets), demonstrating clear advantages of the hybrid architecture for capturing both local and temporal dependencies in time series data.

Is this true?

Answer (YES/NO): NO